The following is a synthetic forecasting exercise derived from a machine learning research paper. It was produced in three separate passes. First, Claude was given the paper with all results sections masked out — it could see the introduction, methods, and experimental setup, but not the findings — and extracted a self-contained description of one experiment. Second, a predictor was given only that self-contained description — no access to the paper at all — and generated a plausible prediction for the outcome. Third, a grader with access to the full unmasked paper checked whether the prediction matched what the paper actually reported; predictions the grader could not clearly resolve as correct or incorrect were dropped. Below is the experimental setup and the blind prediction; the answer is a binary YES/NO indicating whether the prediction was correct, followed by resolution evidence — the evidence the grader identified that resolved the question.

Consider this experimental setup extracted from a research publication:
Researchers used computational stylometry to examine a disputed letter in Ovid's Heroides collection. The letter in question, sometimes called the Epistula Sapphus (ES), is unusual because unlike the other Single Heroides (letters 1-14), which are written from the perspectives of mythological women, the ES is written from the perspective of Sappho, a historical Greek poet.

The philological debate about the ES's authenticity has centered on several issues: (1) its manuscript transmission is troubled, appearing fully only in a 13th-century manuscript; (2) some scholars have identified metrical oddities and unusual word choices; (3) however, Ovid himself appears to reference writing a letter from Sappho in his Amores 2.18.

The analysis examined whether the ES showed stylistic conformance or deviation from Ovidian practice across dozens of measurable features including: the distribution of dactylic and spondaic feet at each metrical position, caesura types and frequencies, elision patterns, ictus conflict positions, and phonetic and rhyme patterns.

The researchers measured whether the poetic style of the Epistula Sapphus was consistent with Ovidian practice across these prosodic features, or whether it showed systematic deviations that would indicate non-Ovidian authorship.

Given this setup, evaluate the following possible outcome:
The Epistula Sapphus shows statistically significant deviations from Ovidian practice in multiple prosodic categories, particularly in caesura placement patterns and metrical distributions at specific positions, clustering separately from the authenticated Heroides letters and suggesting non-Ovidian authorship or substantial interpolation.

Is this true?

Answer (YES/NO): NO